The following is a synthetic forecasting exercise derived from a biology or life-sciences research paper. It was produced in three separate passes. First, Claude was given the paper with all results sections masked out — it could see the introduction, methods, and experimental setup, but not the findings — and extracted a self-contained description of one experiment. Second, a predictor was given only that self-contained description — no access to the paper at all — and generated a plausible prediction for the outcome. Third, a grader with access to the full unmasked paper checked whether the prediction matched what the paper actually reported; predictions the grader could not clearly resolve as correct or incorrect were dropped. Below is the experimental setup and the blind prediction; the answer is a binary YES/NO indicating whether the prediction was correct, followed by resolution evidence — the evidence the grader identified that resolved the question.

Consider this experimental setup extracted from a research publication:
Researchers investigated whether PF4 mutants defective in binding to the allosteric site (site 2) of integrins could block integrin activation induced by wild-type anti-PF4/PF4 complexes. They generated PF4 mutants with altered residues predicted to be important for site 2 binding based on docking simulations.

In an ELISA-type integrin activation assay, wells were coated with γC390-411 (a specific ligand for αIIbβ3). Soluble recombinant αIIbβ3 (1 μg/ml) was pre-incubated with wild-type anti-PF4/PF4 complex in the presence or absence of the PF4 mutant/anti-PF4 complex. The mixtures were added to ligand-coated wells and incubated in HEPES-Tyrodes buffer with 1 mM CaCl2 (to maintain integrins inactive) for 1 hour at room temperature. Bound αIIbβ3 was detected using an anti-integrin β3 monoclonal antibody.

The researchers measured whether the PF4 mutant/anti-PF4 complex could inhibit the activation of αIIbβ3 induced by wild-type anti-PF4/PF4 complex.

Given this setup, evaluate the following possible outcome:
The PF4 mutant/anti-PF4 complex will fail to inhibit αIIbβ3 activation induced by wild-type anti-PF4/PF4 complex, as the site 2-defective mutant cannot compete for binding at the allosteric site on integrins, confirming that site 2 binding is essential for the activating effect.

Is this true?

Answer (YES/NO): NO